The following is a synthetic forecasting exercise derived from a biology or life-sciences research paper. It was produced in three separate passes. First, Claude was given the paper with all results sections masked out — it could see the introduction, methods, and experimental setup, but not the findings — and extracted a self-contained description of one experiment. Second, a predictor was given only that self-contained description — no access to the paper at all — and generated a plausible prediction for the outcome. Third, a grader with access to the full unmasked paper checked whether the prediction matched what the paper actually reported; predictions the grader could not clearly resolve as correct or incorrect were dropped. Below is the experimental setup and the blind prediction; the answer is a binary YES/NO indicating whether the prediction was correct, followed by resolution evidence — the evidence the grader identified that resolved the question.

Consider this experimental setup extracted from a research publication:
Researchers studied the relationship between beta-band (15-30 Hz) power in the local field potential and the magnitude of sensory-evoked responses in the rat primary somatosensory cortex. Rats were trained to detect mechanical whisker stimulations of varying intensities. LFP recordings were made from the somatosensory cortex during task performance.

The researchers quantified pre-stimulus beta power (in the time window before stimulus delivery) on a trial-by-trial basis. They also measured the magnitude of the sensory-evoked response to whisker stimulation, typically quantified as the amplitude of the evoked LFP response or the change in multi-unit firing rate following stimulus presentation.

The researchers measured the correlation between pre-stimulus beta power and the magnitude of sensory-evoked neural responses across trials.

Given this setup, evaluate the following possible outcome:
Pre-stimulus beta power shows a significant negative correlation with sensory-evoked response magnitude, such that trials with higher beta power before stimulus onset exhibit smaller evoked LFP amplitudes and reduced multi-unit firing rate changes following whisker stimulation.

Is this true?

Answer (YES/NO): NO